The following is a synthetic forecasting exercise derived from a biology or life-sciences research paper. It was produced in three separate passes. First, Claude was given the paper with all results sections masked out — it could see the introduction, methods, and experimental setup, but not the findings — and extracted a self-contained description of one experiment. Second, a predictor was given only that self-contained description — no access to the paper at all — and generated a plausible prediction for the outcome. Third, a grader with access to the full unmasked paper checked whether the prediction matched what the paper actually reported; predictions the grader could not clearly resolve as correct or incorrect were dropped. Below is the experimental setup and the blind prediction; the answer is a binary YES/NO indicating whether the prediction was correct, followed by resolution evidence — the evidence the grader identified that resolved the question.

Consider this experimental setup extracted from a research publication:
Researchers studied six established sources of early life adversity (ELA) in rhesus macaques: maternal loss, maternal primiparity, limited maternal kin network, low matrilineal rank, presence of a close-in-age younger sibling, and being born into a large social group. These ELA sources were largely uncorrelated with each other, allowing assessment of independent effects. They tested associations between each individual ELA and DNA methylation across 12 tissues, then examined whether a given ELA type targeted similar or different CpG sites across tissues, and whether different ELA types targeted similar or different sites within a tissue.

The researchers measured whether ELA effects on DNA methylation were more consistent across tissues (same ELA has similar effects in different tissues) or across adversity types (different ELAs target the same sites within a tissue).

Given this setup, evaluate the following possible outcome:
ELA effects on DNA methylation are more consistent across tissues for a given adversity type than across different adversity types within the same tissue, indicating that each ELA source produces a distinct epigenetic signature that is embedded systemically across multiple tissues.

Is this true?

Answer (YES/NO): YES